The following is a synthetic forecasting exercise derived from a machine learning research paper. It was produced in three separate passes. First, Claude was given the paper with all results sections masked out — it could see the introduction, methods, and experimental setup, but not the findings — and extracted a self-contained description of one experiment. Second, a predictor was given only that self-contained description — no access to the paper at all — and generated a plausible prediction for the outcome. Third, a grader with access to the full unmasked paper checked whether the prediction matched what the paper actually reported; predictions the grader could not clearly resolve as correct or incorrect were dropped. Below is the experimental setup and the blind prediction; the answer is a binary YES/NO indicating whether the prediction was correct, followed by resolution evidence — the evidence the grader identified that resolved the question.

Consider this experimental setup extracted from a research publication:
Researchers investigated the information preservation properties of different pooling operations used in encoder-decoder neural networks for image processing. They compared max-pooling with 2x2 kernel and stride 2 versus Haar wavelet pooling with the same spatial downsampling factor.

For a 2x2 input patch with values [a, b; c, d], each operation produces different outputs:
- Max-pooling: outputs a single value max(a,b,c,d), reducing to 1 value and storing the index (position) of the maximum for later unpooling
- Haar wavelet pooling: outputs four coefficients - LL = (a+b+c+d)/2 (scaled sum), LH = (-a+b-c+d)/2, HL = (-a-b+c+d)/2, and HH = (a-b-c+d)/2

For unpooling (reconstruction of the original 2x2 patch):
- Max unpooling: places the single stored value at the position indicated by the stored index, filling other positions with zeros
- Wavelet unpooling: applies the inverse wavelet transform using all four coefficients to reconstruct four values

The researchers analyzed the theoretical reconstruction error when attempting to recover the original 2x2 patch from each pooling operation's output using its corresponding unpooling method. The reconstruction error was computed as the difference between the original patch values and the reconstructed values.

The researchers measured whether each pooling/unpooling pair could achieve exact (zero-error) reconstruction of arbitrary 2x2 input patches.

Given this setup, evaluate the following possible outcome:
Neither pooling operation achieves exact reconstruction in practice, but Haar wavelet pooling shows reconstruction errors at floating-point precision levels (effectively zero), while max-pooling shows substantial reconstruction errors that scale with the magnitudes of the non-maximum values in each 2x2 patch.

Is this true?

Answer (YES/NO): NO